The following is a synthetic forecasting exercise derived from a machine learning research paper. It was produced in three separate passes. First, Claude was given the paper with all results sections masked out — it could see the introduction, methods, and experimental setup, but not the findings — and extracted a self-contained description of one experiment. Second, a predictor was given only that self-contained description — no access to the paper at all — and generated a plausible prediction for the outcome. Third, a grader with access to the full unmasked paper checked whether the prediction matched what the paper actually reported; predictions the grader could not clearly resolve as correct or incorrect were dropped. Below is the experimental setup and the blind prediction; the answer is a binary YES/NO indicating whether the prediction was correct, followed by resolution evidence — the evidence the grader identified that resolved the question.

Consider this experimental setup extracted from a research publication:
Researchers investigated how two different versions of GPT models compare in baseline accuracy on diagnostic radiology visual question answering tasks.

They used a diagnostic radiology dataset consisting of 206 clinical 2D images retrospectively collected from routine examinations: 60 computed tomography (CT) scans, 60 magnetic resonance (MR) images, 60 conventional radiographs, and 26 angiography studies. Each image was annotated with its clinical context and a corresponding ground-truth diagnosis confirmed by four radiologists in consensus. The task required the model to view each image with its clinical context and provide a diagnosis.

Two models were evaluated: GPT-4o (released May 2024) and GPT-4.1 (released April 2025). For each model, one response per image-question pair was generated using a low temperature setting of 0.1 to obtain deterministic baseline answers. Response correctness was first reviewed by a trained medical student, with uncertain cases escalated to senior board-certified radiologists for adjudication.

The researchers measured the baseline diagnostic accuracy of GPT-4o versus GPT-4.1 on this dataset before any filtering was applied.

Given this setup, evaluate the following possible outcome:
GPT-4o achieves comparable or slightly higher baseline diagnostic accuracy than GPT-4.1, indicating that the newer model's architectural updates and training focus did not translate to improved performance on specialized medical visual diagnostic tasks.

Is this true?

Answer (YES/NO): YES